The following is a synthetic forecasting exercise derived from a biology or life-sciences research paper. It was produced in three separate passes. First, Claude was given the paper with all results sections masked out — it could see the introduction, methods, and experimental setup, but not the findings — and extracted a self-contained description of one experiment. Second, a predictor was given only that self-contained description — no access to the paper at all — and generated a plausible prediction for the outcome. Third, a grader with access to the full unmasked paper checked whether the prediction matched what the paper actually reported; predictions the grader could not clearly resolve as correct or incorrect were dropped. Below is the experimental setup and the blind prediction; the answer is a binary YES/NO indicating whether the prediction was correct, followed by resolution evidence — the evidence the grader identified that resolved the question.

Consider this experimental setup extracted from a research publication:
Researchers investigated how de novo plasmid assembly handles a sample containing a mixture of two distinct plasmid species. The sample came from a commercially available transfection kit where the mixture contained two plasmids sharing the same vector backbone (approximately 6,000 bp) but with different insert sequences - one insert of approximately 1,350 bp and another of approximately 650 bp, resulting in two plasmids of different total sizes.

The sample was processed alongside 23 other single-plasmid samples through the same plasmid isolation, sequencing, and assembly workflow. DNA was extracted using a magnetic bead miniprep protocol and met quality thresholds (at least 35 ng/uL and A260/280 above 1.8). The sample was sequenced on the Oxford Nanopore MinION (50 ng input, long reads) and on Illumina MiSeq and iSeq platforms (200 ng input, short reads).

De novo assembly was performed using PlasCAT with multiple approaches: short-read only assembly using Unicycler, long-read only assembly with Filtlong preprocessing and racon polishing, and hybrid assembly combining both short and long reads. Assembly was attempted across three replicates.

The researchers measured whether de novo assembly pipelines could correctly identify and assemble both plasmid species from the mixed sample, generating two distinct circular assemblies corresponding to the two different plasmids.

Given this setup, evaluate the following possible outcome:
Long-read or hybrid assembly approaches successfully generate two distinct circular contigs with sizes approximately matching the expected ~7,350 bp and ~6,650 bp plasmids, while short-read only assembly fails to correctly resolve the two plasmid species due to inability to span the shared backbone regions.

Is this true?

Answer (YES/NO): YES